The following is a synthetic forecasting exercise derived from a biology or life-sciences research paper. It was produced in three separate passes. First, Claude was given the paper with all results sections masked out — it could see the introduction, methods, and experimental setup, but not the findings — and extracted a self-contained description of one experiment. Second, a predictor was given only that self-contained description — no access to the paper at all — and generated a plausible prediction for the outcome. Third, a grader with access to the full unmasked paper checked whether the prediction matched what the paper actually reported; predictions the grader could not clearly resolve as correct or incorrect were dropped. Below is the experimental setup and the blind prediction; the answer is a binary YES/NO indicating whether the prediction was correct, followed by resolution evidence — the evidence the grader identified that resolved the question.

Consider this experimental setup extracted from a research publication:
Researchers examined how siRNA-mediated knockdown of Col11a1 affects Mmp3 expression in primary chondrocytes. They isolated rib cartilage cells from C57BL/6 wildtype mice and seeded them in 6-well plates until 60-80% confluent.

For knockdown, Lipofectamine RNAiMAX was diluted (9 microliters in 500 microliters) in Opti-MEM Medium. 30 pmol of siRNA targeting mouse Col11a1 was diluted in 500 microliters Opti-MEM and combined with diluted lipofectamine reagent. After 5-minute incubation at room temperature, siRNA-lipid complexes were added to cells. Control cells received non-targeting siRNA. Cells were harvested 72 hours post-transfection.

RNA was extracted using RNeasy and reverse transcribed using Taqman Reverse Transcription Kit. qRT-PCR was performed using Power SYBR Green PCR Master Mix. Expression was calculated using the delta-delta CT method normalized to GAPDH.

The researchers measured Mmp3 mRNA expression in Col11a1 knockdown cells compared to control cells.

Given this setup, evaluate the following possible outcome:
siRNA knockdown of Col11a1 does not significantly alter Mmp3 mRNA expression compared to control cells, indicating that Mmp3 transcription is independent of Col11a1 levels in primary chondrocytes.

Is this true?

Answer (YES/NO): NO